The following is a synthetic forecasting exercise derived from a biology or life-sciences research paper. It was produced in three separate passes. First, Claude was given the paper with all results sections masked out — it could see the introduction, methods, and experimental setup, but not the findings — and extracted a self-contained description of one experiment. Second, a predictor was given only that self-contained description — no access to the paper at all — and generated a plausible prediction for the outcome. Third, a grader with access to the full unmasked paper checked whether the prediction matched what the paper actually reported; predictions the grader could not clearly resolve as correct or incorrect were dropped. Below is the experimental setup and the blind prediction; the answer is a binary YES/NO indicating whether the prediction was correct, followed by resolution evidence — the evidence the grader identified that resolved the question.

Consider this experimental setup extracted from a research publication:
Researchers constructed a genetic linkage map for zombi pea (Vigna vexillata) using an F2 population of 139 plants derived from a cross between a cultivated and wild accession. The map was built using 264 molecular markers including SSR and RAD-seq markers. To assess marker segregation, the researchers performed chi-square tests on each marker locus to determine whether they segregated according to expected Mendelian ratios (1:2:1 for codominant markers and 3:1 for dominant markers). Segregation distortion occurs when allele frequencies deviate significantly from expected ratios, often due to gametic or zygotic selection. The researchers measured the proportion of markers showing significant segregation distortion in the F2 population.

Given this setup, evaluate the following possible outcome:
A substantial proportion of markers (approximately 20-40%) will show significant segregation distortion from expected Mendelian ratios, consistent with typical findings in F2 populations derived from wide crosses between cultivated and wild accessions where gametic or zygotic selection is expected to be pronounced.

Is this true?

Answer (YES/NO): NO